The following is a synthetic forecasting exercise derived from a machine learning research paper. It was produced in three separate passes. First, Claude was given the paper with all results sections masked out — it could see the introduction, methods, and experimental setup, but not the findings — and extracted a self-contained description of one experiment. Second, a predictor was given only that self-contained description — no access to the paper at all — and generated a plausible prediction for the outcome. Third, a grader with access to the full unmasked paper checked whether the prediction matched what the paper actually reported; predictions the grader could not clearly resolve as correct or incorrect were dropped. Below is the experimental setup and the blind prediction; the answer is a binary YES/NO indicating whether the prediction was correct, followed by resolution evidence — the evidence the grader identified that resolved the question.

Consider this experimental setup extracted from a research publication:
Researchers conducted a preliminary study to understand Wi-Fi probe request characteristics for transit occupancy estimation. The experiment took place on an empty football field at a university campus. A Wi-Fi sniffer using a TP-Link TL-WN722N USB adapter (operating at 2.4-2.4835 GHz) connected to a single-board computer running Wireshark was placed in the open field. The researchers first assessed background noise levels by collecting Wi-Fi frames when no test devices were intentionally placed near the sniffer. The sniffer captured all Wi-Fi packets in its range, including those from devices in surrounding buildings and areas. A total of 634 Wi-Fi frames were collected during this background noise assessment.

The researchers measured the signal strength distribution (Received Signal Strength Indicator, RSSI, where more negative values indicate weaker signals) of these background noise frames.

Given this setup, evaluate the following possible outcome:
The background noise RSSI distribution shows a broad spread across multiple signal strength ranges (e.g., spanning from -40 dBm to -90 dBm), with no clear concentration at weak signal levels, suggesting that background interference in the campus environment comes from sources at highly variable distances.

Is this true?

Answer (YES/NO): NO